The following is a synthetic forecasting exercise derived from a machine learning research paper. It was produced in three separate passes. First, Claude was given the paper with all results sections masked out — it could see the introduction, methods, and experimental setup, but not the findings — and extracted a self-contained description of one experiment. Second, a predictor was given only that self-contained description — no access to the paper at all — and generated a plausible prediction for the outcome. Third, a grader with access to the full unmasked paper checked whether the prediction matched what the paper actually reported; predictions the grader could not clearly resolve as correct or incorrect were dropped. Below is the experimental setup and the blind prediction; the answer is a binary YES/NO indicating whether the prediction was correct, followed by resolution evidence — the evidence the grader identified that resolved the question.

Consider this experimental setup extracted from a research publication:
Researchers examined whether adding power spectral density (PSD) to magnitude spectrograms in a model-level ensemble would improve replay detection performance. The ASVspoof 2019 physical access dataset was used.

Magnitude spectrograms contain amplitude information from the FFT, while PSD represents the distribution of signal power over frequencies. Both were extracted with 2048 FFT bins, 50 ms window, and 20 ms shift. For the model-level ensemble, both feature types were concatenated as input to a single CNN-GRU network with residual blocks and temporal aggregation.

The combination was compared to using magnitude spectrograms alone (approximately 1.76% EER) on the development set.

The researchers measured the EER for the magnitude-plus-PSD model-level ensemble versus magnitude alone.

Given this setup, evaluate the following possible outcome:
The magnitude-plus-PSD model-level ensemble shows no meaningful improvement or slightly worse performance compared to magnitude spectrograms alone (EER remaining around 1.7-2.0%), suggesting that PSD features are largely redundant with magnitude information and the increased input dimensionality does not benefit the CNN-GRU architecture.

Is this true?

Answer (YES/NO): YES